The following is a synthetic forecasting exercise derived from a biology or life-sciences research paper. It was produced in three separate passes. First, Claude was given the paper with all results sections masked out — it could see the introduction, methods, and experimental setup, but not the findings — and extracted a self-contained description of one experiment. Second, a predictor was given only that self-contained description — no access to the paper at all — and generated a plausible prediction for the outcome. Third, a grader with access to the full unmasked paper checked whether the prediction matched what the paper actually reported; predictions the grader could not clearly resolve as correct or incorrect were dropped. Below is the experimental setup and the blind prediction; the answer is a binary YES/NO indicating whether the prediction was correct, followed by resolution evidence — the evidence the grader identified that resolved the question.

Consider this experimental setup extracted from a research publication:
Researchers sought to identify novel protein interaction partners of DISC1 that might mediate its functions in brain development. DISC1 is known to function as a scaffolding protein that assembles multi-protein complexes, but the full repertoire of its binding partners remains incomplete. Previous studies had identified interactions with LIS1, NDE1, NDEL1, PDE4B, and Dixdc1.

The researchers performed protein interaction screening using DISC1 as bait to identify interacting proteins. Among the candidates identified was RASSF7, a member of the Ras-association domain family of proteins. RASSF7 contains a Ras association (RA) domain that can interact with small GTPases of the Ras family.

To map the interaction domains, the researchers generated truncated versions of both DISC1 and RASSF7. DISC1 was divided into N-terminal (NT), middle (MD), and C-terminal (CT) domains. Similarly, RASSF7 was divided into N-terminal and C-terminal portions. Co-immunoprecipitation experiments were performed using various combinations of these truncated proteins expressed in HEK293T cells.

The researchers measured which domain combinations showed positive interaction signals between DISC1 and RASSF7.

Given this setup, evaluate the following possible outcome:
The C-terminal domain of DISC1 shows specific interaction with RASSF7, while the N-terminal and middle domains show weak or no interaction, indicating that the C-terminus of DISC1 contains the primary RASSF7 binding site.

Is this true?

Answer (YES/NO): NO